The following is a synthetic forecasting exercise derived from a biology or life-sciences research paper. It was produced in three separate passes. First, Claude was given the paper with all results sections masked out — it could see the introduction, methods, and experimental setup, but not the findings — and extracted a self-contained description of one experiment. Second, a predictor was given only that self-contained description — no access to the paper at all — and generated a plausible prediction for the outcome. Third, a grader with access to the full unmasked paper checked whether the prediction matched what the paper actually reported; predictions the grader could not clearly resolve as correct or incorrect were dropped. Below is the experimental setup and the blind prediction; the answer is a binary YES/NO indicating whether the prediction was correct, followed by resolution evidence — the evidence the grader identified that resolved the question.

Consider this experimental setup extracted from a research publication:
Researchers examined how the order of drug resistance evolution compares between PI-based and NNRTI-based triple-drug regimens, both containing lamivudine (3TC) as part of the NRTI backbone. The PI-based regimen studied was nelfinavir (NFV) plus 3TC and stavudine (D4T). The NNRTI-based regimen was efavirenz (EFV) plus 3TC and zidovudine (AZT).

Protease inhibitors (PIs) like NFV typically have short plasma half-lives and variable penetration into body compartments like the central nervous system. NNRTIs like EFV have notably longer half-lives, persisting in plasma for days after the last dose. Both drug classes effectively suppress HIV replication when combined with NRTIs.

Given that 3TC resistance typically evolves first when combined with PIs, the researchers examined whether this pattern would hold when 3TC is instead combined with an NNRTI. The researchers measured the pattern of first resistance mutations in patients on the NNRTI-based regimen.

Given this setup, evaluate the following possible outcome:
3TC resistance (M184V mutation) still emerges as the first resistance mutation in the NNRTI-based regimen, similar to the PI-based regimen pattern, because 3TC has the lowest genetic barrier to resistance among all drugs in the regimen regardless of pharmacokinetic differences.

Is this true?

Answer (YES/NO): NO